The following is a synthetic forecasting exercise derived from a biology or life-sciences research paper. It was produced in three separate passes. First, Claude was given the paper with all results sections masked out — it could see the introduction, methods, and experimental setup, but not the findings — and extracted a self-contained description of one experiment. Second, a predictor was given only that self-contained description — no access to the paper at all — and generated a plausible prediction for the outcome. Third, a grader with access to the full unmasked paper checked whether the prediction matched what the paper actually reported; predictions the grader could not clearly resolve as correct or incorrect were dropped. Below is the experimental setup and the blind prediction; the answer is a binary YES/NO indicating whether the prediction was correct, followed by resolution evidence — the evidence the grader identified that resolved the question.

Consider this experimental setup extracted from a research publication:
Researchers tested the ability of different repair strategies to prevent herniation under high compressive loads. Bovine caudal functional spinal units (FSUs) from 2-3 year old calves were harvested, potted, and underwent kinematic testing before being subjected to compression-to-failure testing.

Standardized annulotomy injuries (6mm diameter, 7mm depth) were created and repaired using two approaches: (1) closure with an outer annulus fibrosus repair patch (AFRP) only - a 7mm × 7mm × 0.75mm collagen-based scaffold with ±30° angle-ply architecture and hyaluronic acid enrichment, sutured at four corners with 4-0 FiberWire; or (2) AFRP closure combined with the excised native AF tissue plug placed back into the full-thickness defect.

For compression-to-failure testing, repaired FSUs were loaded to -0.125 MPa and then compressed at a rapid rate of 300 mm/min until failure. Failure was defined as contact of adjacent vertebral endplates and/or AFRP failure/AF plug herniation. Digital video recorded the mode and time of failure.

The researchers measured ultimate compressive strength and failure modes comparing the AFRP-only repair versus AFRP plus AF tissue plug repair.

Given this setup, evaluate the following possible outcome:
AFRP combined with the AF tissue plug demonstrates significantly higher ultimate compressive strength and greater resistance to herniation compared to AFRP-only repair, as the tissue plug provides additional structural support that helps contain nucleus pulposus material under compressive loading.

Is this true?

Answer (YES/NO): NO